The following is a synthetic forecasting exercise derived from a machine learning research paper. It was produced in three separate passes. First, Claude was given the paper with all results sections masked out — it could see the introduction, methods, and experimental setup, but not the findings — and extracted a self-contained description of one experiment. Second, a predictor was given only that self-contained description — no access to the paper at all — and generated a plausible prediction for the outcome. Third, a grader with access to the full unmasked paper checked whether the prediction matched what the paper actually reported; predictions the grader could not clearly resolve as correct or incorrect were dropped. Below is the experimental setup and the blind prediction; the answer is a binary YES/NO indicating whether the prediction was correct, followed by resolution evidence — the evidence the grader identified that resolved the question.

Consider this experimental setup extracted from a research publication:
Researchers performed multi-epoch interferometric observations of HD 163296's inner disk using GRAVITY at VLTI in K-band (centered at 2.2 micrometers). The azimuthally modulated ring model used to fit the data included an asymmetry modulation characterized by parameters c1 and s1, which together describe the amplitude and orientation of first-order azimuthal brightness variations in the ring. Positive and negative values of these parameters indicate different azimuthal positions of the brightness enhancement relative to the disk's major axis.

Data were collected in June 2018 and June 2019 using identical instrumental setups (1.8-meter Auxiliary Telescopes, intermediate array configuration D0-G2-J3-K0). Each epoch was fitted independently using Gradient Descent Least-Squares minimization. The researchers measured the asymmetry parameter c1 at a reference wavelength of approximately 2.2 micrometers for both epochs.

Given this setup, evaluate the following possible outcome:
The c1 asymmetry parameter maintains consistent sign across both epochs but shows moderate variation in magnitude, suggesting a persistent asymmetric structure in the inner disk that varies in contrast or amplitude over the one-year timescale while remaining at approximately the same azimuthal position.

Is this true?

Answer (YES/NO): NO